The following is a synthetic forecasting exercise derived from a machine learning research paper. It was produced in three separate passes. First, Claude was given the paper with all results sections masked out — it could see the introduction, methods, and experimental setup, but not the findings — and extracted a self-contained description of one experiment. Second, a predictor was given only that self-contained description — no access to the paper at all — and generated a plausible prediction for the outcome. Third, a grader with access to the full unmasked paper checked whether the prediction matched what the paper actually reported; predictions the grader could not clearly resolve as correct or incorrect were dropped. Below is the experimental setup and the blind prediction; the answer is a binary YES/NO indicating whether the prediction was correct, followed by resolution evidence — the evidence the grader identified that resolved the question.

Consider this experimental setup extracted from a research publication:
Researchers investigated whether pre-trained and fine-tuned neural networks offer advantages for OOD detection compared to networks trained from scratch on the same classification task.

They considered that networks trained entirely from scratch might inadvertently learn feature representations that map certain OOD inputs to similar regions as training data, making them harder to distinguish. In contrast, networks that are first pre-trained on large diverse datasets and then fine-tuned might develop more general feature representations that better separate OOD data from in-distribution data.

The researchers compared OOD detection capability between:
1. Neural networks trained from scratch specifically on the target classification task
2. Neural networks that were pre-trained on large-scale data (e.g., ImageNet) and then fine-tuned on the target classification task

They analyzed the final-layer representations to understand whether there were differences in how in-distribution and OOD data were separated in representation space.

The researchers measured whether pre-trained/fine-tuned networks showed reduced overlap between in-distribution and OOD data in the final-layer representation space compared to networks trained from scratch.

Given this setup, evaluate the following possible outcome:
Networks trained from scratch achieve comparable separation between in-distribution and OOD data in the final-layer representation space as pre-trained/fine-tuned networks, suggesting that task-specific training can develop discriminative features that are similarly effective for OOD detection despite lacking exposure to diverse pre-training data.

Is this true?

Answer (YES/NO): NO